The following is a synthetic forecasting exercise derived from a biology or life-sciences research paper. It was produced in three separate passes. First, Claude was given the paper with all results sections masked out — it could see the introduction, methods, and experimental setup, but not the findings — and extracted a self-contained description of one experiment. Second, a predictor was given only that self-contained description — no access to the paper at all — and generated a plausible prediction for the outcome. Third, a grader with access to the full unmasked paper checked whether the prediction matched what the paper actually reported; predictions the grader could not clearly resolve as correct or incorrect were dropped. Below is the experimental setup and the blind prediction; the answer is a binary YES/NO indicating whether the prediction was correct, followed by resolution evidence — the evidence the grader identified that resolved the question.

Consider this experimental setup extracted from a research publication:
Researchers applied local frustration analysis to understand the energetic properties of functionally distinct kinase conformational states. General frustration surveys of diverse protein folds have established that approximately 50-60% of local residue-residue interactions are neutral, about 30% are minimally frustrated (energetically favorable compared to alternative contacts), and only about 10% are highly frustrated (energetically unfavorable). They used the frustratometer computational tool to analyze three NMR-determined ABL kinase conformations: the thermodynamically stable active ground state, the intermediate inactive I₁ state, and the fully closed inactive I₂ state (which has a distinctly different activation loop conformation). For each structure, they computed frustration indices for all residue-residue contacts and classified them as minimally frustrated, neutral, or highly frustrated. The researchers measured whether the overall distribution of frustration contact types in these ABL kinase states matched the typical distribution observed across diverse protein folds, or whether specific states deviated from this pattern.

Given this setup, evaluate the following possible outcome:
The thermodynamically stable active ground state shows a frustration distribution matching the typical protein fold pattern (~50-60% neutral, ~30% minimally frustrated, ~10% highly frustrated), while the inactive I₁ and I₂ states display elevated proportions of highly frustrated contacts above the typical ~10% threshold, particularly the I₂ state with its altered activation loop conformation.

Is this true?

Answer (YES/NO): NO